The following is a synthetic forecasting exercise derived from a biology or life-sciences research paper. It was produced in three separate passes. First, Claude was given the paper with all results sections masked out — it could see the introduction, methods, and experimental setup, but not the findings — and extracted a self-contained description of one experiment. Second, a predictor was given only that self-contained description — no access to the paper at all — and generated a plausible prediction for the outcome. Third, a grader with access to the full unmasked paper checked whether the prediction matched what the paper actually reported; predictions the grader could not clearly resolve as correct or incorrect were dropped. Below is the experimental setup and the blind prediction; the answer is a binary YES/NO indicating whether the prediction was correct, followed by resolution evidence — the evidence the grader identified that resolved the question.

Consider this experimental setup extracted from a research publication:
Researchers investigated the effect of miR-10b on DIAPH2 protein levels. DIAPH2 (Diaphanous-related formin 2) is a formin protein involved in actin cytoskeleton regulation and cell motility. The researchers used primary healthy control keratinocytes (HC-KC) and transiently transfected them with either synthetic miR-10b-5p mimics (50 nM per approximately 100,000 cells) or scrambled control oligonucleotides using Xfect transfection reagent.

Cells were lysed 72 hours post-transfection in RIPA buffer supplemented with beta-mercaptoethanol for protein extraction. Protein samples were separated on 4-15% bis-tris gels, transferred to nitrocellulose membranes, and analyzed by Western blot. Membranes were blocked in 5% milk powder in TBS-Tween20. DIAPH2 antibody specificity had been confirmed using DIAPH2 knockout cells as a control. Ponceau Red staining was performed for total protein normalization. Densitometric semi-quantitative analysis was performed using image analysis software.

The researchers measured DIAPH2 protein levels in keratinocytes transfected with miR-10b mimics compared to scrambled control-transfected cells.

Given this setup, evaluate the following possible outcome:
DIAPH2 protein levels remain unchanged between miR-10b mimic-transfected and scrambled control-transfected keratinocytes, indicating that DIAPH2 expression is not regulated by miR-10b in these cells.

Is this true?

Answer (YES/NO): NO